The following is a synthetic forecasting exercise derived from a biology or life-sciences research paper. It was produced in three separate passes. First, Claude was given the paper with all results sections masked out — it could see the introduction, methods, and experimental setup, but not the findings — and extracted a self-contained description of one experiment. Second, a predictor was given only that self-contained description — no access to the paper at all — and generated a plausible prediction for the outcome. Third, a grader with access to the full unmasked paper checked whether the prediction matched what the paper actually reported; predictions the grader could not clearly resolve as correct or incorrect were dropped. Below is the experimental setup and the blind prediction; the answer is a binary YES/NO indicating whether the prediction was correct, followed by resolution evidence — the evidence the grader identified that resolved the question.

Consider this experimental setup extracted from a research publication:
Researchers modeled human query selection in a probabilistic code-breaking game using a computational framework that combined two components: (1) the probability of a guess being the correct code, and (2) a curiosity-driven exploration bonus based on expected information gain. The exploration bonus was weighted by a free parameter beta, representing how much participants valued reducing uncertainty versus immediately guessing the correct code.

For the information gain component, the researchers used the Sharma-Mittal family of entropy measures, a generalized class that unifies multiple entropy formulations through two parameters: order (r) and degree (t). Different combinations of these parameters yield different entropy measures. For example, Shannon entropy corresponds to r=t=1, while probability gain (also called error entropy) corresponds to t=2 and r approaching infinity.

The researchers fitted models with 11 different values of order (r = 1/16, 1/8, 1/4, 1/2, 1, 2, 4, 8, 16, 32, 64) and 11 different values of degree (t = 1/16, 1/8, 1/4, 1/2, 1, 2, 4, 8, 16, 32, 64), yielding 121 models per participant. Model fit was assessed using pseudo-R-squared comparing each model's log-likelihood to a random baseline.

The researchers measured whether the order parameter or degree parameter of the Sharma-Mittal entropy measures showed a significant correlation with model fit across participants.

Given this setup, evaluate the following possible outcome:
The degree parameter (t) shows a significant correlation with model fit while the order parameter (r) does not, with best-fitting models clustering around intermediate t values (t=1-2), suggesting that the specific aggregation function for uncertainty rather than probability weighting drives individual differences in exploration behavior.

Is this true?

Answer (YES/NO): NO